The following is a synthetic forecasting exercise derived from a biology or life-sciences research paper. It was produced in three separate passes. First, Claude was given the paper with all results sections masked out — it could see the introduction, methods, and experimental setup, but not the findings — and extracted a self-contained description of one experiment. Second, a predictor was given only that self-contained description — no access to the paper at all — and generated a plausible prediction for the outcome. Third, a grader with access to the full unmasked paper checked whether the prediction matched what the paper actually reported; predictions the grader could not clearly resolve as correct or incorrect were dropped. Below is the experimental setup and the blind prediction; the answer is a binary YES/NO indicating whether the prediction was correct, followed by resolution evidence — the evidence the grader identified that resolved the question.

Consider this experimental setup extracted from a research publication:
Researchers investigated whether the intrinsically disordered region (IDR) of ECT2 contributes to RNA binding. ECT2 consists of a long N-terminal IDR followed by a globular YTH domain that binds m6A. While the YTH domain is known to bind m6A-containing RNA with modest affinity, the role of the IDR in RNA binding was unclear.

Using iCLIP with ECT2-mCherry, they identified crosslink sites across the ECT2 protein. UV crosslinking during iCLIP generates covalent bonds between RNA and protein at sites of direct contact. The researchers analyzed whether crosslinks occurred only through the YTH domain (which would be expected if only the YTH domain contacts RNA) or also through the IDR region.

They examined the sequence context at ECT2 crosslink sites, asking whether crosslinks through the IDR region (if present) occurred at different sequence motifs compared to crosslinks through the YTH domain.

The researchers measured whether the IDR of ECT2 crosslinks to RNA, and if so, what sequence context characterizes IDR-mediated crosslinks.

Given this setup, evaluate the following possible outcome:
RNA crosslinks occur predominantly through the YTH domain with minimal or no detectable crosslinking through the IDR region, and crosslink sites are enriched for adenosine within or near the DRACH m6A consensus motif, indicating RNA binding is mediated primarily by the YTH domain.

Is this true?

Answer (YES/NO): NO